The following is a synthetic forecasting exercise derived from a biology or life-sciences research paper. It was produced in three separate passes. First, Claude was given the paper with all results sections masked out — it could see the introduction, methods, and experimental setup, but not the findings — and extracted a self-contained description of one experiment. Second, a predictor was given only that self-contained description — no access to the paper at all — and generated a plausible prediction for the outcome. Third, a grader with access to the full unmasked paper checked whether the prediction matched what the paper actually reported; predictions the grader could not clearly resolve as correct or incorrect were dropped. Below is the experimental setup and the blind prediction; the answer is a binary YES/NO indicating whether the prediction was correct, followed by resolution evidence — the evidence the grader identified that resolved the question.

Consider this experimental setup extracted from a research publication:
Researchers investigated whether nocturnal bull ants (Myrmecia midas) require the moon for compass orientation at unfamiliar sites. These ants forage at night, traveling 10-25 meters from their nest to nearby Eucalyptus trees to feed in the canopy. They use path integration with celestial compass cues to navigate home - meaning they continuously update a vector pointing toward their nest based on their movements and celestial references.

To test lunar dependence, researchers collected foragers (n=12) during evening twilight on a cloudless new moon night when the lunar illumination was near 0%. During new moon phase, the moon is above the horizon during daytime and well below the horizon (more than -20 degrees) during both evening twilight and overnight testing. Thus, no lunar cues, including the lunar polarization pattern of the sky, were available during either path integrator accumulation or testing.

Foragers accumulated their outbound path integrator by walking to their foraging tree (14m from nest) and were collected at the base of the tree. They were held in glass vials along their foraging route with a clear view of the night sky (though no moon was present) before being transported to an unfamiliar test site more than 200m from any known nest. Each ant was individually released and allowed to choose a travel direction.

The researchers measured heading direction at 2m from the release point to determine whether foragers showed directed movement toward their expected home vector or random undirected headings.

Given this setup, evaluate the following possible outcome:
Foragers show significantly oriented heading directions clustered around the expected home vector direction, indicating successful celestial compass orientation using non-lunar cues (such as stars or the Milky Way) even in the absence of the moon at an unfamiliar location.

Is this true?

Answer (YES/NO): NO